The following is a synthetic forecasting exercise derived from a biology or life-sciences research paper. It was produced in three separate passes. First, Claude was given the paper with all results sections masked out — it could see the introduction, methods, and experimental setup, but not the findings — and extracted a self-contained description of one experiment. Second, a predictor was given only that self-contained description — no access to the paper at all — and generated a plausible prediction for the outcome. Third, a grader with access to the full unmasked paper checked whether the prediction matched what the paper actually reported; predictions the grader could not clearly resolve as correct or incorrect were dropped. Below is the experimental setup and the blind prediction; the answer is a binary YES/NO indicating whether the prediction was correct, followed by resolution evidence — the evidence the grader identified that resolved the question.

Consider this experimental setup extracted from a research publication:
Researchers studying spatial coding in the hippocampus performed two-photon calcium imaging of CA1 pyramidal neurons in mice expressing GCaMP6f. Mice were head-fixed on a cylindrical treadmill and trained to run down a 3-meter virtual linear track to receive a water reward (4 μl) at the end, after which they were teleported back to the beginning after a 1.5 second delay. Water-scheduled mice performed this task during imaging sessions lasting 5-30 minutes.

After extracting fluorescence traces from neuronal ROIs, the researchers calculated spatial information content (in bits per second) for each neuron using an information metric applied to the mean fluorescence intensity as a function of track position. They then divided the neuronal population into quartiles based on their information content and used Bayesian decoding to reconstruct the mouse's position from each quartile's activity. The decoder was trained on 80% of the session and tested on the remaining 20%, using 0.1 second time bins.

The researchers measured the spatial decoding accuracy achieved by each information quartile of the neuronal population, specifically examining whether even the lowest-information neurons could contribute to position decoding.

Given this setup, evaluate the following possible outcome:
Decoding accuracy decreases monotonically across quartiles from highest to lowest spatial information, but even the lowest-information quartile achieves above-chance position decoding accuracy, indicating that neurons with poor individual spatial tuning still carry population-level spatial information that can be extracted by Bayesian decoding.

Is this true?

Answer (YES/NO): YES